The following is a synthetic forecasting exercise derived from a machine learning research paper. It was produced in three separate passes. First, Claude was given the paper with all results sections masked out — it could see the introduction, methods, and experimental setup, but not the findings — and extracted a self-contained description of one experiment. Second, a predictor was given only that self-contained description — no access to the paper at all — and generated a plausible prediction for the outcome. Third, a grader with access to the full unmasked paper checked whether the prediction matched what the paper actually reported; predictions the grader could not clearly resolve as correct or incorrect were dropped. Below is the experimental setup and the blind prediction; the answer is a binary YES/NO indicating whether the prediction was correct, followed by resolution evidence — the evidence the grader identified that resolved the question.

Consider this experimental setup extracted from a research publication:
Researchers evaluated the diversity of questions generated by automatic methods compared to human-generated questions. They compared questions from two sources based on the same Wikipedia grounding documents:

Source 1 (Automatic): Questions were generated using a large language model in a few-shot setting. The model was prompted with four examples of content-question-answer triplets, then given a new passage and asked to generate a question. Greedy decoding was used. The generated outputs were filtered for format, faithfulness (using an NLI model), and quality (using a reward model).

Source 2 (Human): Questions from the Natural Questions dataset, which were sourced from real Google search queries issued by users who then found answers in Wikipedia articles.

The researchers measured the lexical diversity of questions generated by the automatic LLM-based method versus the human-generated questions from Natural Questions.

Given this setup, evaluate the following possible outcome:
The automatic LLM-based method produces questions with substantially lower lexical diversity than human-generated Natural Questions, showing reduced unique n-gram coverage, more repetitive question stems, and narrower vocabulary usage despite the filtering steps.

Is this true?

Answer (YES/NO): NO